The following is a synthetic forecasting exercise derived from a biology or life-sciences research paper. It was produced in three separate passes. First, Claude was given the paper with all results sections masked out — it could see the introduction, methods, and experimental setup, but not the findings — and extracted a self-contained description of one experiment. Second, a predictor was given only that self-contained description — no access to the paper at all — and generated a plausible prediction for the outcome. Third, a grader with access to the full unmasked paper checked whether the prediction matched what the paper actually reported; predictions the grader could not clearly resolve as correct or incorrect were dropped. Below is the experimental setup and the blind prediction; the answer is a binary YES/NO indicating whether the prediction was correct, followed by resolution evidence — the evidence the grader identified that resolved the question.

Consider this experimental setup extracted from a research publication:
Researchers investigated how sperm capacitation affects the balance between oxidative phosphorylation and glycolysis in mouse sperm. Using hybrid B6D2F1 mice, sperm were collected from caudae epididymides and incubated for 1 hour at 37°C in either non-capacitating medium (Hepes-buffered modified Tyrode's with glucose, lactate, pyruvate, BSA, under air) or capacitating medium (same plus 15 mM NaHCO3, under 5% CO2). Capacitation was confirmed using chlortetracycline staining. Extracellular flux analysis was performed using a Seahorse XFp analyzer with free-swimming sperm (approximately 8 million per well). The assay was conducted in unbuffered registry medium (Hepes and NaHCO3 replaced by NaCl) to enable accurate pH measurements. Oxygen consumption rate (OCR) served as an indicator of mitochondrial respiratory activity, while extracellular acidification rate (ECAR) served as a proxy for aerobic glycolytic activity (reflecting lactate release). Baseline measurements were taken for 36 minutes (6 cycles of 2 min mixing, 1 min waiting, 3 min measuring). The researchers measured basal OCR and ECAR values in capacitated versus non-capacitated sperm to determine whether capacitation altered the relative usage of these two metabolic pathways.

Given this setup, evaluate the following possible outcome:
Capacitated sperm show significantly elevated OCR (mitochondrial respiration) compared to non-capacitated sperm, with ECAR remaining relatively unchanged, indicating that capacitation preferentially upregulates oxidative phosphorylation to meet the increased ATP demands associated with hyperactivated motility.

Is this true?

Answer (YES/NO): NO